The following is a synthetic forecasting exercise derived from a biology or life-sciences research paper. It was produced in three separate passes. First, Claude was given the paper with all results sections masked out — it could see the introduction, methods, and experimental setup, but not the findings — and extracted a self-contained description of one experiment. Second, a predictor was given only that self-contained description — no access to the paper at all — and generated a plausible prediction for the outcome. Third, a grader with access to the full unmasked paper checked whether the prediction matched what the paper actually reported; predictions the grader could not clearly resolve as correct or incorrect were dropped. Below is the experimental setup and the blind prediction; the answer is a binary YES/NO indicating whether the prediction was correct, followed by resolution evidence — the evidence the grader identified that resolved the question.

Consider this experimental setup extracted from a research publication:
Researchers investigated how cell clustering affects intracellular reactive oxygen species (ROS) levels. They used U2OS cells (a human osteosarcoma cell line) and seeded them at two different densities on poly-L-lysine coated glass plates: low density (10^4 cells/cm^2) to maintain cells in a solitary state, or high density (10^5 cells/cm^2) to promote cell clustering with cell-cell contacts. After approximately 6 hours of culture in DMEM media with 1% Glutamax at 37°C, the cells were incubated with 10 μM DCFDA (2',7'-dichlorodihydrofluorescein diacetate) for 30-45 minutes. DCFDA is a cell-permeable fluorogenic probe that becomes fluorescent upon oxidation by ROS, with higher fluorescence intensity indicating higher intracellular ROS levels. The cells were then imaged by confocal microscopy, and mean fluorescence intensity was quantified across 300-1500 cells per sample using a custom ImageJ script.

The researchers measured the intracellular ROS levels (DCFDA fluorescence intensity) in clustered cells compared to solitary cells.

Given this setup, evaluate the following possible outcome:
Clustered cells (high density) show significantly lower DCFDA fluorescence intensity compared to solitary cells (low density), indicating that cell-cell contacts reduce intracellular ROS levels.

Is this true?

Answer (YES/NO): YES